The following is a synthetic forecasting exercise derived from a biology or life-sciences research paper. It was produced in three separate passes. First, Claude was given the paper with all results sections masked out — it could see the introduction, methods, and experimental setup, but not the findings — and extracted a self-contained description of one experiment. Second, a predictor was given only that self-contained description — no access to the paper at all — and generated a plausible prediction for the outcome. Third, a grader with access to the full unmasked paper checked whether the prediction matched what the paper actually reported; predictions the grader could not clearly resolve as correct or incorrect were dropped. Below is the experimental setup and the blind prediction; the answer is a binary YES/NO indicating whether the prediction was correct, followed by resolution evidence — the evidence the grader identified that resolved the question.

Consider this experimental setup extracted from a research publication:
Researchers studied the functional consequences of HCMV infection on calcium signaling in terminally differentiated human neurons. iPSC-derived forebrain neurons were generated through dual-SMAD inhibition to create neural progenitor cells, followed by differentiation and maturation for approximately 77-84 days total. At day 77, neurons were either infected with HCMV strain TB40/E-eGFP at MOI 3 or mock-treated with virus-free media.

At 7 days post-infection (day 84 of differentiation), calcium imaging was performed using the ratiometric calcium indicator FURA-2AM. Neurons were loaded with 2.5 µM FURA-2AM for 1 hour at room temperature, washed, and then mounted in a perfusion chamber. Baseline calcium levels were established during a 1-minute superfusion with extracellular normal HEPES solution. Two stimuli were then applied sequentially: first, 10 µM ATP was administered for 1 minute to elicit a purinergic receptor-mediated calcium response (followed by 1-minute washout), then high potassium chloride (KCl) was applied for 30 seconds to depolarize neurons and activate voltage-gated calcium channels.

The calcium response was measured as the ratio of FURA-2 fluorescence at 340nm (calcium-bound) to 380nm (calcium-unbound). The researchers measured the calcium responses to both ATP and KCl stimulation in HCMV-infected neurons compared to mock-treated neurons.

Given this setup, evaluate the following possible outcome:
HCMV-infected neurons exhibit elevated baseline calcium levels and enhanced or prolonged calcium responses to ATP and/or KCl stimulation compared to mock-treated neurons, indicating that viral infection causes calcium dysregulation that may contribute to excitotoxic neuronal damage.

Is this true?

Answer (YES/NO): NO